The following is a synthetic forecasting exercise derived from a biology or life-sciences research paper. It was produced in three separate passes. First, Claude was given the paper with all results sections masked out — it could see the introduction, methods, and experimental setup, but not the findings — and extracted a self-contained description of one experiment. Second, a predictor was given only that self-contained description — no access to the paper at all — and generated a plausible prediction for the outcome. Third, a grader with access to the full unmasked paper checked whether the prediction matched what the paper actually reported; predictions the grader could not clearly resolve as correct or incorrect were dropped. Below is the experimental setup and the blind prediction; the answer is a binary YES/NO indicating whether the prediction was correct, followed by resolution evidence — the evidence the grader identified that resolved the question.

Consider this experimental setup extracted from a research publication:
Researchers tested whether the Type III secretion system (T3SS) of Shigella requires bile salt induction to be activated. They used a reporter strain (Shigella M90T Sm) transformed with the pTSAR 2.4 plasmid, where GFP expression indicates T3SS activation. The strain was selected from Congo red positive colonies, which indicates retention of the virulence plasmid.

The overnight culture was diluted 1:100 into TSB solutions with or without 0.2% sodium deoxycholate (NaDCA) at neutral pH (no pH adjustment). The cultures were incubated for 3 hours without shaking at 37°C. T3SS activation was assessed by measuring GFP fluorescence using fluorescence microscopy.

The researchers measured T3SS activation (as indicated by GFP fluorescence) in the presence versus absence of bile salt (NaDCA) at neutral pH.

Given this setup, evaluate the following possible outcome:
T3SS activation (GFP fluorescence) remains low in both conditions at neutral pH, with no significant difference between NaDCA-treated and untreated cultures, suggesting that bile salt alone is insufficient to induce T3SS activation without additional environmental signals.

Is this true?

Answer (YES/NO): NO